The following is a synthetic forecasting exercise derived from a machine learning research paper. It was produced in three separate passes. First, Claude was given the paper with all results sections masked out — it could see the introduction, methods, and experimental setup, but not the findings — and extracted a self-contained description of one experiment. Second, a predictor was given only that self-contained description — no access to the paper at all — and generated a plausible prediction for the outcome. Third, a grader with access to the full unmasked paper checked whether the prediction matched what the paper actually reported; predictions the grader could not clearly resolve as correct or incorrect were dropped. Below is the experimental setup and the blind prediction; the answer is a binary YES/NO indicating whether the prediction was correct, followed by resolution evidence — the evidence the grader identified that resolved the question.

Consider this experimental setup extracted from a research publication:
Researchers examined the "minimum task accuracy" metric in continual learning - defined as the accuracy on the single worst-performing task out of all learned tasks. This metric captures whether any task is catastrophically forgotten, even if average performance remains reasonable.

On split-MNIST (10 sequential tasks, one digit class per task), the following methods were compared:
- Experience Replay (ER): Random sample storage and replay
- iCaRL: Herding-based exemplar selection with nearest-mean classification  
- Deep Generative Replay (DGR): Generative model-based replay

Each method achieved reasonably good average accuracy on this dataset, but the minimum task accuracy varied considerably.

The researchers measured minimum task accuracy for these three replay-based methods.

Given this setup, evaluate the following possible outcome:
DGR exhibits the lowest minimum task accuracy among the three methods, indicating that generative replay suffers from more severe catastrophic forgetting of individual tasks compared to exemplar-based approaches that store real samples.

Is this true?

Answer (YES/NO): YES